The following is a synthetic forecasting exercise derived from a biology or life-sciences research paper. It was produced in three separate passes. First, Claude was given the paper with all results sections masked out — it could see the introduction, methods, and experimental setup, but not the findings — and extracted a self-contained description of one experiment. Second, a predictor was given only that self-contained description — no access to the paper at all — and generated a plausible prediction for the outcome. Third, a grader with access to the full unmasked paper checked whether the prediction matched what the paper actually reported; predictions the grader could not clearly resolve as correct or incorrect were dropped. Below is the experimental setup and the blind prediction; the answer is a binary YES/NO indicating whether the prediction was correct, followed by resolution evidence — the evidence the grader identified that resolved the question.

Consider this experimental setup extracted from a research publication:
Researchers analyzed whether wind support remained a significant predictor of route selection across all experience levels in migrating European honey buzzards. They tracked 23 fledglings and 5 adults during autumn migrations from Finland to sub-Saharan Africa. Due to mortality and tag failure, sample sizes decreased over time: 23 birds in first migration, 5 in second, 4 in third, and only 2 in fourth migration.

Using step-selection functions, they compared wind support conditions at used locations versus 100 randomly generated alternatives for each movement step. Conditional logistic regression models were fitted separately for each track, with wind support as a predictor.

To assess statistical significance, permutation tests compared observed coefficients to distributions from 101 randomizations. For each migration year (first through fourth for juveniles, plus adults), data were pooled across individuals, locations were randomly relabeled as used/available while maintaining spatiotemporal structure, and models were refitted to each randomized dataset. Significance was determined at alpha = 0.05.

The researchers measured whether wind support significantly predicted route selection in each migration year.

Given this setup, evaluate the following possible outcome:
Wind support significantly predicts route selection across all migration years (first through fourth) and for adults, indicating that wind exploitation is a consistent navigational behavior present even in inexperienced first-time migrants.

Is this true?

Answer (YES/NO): NO